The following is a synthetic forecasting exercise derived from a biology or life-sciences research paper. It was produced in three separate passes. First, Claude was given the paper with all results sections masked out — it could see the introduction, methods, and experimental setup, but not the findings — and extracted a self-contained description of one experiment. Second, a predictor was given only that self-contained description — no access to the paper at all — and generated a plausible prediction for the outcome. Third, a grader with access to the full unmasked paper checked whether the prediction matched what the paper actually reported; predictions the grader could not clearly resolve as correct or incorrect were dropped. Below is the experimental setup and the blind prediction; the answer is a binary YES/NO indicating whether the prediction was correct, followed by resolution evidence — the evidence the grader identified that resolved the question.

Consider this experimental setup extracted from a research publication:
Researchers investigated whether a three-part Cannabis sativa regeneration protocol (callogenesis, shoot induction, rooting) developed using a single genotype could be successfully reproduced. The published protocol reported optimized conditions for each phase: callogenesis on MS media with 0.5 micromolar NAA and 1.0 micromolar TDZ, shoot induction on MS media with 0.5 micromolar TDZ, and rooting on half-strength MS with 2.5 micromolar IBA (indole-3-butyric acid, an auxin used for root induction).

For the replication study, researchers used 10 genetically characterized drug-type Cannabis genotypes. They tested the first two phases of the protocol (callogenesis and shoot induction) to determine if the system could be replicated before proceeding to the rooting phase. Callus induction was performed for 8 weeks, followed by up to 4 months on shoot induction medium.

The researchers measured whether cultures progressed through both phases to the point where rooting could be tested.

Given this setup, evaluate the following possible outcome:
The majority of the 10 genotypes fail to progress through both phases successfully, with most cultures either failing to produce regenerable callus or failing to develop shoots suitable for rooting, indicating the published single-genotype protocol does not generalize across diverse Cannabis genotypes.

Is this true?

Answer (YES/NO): YES